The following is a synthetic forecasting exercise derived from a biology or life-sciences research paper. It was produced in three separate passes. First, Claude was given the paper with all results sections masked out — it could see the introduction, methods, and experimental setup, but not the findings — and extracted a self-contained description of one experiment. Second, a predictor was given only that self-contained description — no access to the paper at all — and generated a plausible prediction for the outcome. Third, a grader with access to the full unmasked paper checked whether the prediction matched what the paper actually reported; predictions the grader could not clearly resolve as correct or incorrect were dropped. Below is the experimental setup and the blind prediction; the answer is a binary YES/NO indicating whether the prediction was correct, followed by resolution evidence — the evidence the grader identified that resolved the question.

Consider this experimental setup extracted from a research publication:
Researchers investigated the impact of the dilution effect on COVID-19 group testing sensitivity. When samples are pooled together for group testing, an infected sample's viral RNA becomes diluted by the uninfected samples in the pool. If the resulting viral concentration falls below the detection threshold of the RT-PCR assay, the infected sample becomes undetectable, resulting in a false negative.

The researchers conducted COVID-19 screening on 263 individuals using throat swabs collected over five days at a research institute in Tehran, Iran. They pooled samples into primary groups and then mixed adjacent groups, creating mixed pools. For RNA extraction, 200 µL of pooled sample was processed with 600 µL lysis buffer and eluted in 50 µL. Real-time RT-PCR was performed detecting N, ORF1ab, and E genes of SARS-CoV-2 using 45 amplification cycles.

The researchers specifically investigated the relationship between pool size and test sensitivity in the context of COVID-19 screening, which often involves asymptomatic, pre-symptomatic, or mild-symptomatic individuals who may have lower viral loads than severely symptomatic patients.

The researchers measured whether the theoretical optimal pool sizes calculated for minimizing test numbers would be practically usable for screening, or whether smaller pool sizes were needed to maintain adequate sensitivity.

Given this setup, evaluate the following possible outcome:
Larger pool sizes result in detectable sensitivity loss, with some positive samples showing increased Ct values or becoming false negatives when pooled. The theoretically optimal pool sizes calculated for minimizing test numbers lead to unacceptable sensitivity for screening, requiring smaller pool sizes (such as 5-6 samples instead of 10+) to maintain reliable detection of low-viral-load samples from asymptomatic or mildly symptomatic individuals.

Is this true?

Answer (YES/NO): YES